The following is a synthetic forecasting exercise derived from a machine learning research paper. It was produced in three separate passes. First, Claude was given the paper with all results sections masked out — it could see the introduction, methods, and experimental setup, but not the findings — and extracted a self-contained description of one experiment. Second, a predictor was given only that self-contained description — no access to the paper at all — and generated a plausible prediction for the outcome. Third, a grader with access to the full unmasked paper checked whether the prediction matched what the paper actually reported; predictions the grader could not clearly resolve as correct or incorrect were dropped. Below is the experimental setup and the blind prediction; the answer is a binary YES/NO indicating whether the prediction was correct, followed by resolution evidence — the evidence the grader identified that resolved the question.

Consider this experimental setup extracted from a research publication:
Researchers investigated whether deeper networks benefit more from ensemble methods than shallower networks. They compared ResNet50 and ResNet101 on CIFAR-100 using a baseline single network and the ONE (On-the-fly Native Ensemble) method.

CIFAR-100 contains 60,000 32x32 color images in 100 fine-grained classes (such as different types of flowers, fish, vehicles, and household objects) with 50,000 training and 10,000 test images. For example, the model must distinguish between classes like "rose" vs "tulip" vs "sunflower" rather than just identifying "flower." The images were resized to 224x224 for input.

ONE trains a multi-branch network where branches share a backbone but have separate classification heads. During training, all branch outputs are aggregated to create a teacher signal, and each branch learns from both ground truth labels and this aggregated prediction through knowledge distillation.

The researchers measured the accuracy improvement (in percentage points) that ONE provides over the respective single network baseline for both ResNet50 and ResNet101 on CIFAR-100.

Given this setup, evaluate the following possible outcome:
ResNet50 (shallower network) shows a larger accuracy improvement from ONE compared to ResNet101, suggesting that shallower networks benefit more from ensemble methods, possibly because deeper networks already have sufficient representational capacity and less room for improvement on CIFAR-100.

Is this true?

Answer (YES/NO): YES